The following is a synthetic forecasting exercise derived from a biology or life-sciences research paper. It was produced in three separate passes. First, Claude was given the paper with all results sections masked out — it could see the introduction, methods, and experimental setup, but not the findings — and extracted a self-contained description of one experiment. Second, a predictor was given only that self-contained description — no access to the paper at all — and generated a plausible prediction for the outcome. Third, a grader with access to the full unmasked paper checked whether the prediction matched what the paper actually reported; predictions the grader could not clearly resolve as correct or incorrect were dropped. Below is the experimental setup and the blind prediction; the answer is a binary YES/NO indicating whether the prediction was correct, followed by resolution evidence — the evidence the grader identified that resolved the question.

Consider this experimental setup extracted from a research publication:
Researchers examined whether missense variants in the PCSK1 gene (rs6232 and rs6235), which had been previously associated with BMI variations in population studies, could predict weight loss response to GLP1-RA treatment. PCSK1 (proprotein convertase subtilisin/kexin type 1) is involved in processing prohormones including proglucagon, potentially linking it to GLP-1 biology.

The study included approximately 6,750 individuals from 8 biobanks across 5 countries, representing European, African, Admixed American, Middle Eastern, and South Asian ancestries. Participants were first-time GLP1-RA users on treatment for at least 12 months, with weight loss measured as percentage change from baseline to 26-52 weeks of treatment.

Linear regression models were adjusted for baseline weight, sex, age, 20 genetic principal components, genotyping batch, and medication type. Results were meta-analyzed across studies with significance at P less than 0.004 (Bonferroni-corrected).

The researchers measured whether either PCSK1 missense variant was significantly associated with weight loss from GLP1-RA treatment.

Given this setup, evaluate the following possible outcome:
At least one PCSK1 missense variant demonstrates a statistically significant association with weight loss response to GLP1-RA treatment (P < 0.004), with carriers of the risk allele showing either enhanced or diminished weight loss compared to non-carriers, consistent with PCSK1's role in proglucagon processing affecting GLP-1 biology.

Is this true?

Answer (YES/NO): NO